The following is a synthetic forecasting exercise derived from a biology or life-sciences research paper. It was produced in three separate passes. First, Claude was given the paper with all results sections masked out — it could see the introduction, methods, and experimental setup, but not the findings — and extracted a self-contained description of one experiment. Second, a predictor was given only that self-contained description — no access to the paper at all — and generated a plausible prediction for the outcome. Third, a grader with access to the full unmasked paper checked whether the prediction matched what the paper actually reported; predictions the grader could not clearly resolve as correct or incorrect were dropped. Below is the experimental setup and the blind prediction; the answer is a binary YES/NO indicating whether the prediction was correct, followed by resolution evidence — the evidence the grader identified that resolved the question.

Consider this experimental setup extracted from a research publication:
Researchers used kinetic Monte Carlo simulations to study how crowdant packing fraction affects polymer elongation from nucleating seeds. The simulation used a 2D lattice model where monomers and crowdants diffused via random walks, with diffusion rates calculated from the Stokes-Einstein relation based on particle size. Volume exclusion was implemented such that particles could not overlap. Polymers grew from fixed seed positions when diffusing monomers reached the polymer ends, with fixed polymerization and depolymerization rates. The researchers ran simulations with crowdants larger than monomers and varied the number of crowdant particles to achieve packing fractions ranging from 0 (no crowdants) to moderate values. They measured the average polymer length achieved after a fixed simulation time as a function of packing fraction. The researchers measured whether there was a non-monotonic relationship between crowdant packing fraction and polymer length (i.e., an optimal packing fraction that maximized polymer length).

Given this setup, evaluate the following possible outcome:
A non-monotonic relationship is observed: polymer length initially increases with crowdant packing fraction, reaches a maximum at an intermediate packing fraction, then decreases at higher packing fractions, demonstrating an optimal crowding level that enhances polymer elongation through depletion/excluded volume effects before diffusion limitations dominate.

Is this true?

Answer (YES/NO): NO